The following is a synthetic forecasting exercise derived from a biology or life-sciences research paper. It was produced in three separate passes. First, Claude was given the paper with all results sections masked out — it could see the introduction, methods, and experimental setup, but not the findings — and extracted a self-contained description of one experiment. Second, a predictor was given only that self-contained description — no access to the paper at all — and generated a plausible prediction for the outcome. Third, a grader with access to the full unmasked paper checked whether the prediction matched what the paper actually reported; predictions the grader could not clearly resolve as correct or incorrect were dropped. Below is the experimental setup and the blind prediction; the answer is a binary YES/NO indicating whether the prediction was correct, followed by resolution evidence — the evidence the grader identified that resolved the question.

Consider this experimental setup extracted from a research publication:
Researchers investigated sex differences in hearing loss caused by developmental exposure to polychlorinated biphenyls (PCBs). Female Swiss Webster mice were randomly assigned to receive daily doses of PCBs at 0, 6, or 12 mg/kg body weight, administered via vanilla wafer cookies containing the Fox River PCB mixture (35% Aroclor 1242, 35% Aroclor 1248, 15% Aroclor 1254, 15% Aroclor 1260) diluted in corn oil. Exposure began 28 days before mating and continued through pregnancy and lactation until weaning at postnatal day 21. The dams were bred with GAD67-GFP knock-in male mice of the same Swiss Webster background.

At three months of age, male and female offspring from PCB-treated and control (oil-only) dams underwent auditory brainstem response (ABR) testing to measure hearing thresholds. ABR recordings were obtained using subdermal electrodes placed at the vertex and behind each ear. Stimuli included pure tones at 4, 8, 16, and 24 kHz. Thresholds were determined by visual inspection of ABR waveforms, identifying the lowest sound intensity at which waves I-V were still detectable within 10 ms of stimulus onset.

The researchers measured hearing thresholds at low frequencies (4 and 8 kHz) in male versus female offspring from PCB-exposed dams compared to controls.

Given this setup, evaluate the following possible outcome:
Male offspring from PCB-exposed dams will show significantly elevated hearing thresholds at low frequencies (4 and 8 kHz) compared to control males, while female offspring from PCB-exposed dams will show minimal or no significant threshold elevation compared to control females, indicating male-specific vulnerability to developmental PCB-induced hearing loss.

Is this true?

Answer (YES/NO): YES